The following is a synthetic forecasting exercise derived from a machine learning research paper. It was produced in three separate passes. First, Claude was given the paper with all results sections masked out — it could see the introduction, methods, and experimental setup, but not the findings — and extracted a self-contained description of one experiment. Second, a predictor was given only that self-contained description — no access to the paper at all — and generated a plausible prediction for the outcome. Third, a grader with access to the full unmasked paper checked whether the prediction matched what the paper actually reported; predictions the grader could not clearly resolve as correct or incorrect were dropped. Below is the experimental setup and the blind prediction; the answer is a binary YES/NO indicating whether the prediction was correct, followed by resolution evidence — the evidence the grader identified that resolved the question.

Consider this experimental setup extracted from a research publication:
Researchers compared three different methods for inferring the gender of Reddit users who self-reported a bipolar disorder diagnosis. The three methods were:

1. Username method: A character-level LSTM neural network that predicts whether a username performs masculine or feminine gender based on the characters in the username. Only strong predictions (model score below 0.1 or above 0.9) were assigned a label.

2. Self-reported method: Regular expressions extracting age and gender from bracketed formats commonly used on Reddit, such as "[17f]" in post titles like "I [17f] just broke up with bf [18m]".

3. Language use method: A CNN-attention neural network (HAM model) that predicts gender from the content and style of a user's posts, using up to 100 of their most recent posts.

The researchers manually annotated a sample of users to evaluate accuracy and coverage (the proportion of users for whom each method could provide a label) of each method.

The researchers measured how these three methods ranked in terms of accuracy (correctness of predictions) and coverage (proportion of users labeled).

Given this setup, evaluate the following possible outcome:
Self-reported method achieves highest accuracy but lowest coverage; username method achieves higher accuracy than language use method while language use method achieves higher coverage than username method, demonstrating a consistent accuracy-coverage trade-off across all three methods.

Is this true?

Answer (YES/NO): NO